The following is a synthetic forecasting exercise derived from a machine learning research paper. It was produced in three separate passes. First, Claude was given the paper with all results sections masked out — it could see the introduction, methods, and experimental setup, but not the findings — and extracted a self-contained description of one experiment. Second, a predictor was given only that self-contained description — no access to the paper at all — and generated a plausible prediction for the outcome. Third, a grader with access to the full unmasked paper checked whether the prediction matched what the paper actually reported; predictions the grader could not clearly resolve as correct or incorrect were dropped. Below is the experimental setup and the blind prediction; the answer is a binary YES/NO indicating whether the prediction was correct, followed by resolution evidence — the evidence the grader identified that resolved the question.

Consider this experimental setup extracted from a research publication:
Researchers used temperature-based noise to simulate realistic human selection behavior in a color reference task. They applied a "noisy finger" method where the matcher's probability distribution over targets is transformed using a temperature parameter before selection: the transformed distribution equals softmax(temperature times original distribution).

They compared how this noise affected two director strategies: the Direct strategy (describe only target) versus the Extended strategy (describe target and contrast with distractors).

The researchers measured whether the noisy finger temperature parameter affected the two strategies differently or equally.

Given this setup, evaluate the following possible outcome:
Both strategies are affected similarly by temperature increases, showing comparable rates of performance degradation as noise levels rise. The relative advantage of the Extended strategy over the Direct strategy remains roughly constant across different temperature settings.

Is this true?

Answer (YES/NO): YES